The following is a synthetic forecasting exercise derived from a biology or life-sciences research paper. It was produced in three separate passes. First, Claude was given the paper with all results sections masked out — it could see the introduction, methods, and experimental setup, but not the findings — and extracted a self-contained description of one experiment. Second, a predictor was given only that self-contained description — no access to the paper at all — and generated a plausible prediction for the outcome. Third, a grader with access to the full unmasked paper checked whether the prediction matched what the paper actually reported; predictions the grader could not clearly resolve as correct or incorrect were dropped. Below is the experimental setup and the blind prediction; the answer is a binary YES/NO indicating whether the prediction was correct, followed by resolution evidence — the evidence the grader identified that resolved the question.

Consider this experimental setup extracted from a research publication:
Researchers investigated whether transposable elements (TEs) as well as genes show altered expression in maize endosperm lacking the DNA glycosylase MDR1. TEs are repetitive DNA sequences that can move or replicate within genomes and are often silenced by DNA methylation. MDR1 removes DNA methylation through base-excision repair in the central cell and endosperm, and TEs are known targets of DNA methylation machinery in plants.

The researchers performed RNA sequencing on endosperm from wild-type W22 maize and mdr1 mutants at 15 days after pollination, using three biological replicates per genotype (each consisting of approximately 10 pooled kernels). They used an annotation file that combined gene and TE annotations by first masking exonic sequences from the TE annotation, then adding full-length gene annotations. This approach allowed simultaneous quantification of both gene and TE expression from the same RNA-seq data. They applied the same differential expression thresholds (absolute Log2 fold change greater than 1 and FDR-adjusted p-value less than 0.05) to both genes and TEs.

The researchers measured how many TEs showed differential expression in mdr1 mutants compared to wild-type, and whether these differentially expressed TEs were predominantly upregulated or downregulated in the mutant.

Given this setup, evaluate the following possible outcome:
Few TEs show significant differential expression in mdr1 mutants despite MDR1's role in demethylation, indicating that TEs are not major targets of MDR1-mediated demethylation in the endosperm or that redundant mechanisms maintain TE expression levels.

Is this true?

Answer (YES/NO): NO